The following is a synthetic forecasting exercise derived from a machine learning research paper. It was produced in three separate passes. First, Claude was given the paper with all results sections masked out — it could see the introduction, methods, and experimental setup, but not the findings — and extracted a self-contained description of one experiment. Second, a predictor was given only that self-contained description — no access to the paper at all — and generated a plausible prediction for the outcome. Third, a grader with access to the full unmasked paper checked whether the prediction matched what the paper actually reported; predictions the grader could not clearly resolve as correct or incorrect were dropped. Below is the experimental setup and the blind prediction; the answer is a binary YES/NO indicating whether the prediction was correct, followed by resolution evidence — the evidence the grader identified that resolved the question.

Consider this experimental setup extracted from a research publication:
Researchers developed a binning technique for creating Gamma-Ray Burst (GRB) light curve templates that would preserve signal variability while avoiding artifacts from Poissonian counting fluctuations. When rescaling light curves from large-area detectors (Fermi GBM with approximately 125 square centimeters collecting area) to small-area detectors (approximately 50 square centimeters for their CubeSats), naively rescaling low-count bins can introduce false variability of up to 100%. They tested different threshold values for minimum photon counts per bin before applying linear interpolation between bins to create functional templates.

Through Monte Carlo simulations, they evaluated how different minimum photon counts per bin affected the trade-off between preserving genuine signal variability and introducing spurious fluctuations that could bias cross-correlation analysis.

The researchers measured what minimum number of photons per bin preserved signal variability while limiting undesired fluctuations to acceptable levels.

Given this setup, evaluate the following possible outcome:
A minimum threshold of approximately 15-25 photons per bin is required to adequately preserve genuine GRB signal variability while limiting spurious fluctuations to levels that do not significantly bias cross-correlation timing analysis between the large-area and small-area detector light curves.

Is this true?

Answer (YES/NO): NO